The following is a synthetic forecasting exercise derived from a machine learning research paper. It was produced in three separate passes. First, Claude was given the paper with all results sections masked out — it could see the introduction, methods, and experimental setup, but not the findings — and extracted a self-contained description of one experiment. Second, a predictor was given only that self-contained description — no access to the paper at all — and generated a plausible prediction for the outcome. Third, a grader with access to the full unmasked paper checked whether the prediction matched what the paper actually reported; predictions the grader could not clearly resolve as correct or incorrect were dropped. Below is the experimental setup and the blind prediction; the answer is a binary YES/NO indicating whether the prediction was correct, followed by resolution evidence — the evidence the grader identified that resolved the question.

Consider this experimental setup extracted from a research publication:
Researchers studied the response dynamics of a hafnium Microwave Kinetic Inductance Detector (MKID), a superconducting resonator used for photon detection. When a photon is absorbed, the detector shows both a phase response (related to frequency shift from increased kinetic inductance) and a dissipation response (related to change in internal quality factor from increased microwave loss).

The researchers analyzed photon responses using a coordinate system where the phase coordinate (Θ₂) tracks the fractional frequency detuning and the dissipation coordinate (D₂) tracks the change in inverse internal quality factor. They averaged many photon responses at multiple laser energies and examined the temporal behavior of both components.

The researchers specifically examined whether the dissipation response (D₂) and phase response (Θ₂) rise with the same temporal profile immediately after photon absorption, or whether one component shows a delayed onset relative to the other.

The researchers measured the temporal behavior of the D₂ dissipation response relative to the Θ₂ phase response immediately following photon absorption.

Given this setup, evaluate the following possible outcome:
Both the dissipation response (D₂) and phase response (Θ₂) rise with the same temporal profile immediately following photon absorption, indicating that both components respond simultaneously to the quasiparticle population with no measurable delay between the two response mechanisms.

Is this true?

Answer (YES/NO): NO